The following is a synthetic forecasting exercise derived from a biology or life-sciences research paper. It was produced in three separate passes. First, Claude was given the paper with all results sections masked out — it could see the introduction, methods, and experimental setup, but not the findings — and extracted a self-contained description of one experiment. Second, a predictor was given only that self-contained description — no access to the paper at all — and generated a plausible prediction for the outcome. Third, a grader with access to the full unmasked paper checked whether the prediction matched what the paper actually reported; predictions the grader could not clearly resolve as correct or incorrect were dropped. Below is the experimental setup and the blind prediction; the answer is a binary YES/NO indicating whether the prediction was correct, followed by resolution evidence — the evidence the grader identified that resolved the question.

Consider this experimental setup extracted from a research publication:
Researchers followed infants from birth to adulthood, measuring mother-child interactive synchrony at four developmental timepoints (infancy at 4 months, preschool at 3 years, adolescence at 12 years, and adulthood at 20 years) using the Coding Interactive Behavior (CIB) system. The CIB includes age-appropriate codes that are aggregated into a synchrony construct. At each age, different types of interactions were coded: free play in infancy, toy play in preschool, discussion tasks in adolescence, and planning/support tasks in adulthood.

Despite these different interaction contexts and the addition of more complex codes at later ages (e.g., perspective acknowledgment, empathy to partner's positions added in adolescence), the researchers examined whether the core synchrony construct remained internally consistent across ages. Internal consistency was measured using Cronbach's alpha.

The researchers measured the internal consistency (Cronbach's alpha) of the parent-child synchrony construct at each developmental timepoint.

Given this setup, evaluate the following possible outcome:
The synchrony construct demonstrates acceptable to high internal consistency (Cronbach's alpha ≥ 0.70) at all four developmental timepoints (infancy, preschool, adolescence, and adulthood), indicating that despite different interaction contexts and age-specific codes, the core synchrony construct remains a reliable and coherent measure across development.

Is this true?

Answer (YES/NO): YES